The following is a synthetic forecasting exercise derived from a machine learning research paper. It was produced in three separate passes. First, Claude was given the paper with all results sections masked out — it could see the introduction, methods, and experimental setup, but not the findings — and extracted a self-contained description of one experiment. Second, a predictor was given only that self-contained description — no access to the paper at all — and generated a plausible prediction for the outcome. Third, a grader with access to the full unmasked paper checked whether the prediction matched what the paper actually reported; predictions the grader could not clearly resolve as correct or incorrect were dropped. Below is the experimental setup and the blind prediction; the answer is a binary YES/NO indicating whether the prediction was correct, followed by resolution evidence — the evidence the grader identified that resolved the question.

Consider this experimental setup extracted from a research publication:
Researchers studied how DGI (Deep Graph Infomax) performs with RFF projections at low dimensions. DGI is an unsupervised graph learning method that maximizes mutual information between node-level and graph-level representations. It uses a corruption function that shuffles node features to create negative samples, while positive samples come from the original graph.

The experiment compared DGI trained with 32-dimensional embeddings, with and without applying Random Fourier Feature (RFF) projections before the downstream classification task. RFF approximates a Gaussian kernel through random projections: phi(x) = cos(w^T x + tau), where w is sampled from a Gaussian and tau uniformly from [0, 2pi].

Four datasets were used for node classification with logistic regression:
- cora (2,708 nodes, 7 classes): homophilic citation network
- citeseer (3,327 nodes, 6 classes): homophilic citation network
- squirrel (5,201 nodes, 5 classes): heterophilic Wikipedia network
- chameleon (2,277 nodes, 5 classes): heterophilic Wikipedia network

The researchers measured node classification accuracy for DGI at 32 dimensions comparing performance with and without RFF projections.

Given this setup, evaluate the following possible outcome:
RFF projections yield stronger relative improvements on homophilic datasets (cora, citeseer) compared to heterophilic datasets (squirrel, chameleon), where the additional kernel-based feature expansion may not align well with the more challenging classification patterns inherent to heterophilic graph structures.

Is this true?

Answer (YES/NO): NO